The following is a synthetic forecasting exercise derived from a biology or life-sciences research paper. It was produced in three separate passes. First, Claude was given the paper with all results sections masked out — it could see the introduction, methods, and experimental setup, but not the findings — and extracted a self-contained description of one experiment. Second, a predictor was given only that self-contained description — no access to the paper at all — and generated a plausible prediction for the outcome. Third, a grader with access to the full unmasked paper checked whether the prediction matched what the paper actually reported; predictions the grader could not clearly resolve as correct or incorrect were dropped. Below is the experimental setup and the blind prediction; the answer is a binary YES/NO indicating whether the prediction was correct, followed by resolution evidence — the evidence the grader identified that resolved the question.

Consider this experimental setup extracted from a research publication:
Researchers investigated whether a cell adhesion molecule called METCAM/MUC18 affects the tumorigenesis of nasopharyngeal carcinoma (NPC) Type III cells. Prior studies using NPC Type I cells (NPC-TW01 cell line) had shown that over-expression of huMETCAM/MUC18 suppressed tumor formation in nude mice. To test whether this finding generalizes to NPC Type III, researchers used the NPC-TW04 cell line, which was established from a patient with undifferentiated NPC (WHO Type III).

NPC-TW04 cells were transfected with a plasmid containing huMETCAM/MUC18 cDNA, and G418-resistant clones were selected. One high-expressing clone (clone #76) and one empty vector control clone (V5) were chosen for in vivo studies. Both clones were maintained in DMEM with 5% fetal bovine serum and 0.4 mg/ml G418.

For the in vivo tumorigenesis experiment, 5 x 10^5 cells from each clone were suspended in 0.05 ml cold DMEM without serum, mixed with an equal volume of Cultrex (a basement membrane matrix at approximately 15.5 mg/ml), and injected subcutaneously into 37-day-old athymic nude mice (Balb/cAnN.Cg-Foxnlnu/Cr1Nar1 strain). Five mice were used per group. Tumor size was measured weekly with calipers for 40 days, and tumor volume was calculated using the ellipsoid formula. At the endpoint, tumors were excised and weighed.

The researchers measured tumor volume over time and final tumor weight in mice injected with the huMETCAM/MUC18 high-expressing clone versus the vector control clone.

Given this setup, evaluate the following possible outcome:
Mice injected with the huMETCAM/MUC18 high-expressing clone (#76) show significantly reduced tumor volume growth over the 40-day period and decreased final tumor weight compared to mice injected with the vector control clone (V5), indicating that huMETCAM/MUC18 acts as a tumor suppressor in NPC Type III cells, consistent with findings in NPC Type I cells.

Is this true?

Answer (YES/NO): NO